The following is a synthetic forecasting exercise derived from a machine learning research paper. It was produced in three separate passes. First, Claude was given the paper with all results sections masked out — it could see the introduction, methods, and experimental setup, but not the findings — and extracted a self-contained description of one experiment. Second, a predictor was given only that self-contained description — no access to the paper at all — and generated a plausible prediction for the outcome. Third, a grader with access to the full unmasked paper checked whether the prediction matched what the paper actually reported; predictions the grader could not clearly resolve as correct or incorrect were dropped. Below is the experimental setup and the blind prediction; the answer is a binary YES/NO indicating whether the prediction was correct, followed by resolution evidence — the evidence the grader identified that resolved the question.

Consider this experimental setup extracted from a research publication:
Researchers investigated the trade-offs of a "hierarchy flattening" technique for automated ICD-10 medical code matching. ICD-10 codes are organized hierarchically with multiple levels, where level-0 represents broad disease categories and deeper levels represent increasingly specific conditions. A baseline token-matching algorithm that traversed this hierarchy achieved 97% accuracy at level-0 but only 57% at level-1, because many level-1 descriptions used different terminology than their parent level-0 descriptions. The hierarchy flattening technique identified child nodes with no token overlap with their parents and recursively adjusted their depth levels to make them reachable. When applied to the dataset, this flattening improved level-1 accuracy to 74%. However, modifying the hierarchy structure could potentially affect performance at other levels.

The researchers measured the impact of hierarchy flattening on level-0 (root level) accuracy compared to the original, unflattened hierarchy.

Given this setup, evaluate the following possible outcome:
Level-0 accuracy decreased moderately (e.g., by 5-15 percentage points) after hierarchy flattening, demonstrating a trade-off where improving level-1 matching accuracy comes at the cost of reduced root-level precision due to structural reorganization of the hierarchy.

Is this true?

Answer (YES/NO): YES